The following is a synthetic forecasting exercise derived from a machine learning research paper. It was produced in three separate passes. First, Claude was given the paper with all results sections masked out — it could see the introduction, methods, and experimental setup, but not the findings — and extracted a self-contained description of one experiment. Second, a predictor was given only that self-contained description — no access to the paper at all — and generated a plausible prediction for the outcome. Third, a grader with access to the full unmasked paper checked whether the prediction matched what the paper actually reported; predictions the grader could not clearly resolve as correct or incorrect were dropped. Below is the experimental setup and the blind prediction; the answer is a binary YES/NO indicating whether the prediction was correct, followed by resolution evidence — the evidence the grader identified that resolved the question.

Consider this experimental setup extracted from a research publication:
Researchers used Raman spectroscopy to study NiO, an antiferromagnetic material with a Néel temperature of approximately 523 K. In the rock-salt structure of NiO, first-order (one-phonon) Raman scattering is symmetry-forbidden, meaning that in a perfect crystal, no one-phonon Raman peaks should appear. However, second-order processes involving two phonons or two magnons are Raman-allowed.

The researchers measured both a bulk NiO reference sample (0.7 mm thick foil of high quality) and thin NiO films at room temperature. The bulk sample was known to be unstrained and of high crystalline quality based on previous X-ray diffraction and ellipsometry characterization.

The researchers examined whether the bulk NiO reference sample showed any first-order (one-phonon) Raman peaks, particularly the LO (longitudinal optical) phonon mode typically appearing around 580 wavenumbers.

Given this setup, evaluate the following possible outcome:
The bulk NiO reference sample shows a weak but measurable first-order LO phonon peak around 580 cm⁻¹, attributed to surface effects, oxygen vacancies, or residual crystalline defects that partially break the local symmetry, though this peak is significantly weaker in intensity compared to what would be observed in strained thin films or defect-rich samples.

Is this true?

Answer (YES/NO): YES